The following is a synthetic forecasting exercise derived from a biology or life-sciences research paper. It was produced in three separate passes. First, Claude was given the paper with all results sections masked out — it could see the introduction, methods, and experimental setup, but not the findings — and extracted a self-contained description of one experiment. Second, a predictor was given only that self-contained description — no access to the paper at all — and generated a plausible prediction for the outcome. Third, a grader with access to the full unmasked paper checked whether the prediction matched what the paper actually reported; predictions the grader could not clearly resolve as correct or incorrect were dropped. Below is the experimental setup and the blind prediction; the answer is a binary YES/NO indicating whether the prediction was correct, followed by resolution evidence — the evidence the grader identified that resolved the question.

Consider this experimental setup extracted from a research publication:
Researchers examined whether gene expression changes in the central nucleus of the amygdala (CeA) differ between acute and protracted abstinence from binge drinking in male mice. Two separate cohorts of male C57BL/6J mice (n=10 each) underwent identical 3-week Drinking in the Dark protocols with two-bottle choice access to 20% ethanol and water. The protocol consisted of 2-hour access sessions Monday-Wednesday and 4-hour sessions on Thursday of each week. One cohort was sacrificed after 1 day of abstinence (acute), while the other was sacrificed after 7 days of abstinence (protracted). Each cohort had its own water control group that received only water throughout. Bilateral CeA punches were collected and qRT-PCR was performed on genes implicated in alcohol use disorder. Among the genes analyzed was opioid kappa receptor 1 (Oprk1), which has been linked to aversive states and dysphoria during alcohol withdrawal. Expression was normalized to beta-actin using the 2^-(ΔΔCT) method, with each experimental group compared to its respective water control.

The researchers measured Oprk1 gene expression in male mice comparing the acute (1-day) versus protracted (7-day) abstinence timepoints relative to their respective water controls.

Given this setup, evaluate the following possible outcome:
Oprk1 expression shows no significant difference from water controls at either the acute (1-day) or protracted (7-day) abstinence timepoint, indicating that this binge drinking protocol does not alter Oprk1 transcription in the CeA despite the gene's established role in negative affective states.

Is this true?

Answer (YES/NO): NO